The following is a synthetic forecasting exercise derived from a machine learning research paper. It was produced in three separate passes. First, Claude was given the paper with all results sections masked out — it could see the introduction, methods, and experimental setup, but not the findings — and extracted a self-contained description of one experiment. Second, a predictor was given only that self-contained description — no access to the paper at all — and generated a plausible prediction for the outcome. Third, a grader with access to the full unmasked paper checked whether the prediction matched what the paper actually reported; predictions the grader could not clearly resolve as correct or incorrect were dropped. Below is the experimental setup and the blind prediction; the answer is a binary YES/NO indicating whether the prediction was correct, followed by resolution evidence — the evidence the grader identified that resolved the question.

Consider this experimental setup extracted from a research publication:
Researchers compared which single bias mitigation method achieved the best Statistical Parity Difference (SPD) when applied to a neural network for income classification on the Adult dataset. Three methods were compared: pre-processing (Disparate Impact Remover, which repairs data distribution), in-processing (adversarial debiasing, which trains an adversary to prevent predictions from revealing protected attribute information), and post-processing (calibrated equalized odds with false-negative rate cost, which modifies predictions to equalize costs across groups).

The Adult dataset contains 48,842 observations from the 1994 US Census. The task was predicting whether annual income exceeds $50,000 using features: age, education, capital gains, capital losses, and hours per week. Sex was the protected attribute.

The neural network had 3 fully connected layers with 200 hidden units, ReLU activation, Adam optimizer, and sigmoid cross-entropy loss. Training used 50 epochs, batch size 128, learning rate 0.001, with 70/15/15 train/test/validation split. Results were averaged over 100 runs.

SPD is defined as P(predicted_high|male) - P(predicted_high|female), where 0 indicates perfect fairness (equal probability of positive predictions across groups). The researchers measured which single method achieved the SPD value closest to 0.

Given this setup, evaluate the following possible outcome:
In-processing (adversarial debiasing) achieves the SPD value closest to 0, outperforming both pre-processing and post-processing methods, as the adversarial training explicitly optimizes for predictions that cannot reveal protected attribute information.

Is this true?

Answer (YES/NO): NO